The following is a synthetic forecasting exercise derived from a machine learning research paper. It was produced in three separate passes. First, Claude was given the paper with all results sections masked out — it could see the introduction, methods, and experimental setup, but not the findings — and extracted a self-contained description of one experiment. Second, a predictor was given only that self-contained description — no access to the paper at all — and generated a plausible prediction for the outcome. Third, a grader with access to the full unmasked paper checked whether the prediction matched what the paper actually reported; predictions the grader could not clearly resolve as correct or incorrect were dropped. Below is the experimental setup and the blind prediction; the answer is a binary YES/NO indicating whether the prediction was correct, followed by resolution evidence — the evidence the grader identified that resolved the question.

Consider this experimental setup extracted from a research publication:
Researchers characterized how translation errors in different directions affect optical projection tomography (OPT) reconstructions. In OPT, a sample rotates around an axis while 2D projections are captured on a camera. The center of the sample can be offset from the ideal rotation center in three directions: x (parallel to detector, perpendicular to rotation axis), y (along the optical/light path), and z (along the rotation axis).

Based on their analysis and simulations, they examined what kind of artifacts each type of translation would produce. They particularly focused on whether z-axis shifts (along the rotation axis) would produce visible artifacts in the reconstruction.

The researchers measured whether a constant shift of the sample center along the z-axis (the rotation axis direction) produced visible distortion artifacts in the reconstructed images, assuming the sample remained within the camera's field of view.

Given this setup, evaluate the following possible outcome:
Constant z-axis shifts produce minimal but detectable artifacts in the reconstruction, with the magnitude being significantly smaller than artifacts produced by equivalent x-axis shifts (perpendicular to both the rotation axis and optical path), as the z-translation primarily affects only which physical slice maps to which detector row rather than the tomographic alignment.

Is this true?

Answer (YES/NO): NO